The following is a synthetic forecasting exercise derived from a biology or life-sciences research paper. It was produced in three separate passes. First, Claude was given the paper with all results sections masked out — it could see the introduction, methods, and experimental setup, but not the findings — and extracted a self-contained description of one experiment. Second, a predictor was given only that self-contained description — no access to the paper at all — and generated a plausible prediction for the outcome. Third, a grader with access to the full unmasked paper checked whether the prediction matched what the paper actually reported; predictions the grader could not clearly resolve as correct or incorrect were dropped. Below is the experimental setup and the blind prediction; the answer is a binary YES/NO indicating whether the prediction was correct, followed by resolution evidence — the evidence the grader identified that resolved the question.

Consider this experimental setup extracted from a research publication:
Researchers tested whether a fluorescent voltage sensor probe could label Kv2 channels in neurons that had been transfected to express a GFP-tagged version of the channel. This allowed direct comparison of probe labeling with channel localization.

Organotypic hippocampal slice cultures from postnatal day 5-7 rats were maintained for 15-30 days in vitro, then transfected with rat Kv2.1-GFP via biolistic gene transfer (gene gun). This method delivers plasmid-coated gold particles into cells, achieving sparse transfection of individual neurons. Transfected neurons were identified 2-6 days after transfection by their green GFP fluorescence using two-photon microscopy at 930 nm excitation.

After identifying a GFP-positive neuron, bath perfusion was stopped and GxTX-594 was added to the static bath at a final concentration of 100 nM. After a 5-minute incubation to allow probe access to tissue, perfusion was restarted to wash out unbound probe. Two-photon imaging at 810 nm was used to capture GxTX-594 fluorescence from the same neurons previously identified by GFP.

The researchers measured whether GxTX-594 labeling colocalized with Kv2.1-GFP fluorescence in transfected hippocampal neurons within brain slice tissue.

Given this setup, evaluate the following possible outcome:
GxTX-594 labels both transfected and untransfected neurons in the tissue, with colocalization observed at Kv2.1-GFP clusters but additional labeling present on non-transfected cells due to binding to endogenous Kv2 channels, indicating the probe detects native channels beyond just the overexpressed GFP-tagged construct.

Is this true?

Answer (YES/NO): YES